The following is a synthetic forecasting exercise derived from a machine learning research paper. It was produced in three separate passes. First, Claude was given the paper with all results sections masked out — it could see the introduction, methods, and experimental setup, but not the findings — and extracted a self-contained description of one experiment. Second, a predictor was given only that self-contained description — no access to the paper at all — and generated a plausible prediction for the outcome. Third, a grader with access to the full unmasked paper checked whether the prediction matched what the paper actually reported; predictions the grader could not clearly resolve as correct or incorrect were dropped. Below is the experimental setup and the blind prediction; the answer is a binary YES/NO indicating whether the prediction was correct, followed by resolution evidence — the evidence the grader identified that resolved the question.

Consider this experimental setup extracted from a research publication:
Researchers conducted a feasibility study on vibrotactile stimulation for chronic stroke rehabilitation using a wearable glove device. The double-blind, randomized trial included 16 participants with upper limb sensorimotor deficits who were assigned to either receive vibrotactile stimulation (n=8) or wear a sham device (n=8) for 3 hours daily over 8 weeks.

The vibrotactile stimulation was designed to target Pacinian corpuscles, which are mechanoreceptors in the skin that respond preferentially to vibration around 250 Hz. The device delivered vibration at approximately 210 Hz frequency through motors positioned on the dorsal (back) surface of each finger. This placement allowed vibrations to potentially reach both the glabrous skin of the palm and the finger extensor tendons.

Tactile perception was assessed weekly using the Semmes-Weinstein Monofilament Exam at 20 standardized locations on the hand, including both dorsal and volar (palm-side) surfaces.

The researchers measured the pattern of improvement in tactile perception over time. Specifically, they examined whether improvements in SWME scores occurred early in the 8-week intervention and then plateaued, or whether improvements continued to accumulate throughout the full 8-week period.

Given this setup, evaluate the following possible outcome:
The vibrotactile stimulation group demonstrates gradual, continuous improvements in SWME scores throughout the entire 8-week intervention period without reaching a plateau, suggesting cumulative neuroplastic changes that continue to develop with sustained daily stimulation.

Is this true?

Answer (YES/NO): YES